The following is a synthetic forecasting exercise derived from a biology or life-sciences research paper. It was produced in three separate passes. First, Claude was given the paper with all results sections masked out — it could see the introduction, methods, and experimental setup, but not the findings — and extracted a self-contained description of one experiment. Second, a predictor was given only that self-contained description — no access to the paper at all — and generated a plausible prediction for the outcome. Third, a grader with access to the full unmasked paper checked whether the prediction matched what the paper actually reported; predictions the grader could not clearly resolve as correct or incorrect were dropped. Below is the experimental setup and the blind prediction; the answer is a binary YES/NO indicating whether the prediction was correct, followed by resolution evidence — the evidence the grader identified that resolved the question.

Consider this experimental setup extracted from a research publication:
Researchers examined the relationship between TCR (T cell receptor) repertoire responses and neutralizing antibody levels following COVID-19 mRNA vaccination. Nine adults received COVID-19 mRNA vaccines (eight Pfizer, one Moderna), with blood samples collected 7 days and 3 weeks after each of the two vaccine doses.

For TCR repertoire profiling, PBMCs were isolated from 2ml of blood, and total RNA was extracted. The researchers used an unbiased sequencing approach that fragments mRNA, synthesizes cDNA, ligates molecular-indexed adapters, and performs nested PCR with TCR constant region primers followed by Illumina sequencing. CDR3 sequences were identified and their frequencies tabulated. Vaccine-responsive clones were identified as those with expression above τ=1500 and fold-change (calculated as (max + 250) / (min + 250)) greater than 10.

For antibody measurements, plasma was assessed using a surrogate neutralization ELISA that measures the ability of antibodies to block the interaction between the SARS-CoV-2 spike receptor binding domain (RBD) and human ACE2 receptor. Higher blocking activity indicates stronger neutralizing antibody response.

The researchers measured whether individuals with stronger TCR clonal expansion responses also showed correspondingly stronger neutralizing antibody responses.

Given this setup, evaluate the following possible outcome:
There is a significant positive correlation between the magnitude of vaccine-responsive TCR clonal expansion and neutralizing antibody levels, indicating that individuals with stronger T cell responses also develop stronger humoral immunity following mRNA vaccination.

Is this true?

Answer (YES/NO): NO